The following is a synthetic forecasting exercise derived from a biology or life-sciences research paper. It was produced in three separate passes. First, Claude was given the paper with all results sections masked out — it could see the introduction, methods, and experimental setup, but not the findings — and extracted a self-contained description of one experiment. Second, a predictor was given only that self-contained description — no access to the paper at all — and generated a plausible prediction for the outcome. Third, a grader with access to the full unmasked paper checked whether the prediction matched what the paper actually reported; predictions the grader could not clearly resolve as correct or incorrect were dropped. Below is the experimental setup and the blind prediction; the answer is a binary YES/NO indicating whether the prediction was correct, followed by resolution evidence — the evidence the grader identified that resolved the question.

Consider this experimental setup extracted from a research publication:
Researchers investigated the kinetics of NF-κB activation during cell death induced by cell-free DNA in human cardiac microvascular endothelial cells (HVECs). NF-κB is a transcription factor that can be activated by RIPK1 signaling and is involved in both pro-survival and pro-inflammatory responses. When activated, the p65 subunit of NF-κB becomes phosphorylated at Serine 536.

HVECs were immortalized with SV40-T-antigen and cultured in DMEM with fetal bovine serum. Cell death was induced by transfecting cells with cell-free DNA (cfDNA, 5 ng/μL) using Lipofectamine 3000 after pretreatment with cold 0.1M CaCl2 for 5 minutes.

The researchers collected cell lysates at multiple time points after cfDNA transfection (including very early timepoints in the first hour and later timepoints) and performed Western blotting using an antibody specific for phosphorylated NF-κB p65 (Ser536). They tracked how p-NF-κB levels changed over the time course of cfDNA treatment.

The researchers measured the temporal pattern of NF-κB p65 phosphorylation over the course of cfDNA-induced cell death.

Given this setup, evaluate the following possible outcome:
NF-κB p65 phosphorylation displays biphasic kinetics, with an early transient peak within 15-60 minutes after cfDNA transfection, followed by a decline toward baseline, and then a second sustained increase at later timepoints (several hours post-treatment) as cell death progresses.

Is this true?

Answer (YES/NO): NO